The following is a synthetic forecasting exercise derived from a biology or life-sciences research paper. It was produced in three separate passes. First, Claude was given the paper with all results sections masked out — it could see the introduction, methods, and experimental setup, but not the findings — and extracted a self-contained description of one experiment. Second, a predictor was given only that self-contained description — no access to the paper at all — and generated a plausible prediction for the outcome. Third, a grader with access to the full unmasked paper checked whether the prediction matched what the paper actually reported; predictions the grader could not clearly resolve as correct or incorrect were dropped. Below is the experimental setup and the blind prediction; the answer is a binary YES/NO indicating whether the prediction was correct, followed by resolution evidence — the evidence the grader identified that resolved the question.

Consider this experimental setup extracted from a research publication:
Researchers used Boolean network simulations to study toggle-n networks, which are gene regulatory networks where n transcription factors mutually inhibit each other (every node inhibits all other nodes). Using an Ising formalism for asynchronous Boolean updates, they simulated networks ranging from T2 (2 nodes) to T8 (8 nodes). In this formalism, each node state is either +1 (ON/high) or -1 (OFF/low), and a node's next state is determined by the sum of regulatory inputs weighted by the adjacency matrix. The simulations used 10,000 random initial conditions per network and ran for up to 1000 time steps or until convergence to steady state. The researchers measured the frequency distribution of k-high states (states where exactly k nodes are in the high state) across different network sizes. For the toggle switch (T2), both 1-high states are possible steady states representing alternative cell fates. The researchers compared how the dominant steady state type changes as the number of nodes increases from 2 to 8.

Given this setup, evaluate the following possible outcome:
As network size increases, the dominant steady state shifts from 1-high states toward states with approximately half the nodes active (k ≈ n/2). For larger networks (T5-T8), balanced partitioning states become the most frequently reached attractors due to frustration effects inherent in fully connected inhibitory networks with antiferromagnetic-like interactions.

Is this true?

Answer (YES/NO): YES